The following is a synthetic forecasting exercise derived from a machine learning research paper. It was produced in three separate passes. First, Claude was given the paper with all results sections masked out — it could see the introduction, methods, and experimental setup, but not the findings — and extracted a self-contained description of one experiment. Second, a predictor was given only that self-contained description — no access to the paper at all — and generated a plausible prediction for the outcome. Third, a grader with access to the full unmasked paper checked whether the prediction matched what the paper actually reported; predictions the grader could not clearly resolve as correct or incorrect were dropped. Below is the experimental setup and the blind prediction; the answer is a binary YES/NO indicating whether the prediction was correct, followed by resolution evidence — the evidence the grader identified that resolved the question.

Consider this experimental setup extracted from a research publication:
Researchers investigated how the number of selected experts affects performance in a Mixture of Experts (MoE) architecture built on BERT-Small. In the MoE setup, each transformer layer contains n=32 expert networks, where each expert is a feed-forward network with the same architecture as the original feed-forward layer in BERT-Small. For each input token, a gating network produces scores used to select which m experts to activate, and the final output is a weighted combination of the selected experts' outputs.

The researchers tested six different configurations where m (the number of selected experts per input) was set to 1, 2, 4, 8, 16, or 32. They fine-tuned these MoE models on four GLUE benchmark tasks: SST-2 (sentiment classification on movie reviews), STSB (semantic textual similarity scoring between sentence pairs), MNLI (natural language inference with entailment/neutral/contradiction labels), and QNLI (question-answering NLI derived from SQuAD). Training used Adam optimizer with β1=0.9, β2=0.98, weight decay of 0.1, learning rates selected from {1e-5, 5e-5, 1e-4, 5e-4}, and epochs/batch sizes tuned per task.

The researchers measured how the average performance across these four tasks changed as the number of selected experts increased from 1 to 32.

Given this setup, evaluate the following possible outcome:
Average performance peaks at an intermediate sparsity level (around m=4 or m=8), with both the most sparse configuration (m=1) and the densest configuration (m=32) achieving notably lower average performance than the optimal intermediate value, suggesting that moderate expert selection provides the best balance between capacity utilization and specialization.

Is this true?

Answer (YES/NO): NO